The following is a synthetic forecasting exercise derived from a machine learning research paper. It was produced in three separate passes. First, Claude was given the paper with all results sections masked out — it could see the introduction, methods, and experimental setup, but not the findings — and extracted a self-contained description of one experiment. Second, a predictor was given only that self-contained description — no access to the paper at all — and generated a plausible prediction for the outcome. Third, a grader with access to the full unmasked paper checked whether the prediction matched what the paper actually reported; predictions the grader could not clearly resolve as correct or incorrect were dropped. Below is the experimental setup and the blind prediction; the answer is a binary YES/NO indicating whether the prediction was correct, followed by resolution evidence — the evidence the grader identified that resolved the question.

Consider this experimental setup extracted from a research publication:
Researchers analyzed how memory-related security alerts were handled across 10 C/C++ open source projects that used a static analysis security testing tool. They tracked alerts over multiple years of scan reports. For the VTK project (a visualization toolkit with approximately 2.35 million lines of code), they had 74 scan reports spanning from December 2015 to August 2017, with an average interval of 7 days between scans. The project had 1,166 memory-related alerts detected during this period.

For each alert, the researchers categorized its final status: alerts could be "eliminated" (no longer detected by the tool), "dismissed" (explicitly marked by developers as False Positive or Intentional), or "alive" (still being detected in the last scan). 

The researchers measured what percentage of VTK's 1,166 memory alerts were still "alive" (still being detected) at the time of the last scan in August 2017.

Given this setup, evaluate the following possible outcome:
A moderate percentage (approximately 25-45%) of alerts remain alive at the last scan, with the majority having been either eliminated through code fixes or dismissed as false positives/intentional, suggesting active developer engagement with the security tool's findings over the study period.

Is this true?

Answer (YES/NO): NO